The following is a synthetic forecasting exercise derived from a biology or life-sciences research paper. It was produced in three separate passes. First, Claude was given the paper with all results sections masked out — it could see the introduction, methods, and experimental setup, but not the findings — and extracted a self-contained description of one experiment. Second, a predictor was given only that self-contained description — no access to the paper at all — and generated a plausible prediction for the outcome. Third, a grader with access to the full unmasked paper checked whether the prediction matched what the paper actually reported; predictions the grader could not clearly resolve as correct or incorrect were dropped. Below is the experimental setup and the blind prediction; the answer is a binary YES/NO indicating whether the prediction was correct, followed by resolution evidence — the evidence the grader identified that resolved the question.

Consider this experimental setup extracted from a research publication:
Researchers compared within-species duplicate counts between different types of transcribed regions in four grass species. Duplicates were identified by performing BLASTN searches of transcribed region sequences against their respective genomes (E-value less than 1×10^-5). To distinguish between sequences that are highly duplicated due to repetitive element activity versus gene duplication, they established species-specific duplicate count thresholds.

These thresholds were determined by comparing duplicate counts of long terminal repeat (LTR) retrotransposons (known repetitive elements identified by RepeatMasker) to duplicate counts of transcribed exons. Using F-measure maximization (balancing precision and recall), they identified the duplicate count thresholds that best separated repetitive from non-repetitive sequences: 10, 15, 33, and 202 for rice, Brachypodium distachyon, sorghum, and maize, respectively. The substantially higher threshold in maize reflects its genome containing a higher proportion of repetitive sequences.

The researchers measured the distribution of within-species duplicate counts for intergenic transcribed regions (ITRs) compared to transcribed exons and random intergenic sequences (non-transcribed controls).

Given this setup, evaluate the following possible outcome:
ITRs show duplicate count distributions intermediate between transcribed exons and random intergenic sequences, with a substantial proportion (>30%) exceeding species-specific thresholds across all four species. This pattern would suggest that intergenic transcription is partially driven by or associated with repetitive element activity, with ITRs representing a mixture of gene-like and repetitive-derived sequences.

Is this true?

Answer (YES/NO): NO